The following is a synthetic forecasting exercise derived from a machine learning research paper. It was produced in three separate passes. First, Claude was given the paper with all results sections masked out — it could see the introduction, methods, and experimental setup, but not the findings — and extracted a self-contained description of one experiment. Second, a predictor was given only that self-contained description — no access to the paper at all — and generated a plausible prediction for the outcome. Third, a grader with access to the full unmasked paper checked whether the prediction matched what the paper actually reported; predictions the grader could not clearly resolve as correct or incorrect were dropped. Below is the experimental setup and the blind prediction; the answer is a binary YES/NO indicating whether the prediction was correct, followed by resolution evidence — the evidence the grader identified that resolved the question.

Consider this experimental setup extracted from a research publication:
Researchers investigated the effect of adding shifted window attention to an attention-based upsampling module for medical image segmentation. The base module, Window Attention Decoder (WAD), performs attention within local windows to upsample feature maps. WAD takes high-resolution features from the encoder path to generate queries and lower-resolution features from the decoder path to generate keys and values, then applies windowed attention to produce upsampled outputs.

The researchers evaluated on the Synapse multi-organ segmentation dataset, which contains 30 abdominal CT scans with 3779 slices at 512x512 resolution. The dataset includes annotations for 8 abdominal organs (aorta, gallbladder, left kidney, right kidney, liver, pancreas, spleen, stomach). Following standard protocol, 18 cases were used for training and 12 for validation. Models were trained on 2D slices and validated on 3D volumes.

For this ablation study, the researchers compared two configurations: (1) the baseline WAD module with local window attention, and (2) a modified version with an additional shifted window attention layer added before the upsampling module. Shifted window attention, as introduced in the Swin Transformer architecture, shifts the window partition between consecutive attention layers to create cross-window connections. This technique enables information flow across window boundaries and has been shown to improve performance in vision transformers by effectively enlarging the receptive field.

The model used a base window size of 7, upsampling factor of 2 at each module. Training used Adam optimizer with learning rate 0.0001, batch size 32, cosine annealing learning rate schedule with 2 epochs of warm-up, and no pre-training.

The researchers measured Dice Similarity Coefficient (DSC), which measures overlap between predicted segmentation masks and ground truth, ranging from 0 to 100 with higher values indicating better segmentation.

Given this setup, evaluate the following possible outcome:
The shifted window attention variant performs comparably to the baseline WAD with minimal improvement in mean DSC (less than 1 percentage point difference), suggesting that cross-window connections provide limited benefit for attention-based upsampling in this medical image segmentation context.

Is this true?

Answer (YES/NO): NO